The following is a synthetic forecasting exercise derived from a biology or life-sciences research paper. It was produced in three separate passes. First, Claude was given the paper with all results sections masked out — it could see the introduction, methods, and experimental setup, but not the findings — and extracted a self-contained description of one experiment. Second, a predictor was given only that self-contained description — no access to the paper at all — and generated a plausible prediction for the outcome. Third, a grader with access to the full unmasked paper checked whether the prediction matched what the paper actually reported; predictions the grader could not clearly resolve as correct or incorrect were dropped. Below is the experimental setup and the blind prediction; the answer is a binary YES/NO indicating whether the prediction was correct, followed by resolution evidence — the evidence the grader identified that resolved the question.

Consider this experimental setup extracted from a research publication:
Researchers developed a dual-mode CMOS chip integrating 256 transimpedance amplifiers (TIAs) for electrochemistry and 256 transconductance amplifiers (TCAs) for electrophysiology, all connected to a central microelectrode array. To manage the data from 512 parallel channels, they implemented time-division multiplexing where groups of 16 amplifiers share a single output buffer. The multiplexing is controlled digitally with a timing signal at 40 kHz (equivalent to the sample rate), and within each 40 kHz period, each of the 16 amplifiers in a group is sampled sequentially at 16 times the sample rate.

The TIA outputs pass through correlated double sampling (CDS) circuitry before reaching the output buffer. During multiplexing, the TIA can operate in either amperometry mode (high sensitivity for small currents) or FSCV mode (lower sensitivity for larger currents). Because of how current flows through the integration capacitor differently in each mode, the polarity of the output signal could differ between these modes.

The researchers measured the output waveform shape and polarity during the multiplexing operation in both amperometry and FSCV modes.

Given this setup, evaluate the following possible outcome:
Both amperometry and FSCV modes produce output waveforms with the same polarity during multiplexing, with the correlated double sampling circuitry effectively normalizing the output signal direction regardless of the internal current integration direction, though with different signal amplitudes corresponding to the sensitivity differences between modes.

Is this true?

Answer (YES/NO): NO